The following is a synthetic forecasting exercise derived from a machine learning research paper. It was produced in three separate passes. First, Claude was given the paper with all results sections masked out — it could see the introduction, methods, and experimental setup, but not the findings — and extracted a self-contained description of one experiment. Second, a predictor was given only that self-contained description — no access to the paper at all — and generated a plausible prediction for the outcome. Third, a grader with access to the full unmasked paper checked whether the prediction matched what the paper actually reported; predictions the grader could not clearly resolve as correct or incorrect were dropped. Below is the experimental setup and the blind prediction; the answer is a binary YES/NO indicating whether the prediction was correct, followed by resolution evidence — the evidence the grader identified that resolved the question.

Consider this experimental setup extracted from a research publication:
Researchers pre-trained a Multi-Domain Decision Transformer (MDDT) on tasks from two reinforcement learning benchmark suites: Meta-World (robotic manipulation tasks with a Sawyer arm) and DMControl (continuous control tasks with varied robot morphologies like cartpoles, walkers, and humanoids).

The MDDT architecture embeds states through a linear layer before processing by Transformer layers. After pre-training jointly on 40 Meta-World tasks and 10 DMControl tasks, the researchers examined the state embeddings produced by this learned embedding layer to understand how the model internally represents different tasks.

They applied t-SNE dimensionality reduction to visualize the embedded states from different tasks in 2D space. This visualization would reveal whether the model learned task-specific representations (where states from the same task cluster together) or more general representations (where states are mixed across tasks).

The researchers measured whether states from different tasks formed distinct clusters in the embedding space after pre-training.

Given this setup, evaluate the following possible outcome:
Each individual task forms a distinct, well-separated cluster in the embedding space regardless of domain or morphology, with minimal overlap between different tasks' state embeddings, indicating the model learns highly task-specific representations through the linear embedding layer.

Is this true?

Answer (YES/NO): NO